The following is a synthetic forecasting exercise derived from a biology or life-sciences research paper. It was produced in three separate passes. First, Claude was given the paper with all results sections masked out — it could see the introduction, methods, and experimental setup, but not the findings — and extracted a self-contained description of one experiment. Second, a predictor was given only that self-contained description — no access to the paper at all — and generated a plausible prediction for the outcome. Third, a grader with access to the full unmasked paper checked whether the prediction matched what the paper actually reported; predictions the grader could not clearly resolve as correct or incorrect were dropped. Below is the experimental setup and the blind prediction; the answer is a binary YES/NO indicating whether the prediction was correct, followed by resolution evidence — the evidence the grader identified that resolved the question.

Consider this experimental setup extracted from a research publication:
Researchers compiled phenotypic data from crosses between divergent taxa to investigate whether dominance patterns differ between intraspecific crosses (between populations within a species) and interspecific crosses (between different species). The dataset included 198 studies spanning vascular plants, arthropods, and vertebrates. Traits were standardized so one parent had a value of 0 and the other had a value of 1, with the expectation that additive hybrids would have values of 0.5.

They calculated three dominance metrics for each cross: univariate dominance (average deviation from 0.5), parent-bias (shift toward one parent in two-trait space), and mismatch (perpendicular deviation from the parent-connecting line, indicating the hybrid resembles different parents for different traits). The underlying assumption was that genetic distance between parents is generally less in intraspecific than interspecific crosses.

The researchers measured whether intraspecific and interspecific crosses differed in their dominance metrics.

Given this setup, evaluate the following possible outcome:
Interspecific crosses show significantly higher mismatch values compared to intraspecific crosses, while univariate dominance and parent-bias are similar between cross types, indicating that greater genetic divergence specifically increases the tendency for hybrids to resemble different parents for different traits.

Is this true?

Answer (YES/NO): NO